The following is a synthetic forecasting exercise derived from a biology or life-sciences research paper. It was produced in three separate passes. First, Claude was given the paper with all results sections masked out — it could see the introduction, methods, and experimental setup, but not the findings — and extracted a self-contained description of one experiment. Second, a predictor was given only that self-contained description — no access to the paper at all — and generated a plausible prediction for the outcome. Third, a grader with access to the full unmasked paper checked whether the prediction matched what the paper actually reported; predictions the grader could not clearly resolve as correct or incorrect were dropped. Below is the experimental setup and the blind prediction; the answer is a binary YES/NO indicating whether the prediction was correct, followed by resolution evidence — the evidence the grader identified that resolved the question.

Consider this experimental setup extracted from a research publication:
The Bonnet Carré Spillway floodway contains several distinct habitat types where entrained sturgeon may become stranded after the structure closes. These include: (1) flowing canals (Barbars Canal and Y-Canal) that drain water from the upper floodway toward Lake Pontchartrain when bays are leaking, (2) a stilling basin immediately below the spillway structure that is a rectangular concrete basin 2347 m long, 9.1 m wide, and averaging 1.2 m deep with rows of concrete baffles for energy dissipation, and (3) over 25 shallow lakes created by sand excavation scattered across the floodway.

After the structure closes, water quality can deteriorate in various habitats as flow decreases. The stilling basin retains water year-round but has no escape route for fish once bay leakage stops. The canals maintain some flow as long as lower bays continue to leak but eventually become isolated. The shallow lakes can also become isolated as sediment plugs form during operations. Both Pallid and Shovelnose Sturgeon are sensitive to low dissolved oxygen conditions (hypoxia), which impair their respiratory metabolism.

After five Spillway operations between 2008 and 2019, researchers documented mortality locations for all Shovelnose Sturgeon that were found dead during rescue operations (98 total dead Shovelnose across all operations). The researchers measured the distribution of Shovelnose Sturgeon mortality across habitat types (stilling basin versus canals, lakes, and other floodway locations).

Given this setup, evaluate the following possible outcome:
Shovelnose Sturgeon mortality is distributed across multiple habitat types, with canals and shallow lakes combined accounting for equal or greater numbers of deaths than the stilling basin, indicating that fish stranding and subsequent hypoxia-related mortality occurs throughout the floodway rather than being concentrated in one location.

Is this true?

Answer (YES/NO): NO